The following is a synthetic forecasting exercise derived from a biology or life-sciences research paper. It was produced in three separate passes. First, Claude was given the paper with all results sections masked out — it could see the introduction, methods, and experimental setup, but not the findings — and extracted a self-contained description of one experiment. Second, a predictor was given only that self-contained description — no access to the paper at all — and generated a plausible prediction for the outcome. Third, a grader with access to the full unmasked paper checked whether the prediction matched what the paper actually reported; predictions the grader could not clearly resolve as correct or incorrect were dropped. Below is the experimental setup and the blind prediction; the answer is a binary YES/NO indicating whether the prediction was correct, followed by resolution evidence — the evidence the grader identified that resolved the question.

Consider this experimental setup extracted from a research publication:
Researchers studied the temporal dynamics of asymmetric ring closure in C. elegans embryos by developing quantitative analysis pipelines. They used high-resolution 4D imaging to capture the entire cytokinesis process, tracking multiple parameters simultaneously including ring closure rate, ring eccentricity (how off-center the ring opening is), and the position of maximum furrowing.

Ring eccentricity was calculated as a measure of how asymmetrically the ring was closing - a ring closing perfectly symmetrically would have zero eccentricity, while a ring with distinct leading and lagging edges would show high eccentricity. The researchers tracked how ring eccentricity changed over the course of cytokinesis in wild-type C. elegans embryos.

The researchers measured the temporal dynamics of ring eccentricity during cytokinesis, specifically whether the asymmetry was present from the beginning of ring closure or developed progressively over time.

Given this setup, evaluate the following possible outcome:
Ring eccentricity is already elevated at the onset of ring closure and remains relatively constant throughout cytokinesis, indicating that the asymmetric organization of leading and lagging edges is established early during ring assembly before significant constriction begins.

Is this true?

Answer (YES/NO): NO